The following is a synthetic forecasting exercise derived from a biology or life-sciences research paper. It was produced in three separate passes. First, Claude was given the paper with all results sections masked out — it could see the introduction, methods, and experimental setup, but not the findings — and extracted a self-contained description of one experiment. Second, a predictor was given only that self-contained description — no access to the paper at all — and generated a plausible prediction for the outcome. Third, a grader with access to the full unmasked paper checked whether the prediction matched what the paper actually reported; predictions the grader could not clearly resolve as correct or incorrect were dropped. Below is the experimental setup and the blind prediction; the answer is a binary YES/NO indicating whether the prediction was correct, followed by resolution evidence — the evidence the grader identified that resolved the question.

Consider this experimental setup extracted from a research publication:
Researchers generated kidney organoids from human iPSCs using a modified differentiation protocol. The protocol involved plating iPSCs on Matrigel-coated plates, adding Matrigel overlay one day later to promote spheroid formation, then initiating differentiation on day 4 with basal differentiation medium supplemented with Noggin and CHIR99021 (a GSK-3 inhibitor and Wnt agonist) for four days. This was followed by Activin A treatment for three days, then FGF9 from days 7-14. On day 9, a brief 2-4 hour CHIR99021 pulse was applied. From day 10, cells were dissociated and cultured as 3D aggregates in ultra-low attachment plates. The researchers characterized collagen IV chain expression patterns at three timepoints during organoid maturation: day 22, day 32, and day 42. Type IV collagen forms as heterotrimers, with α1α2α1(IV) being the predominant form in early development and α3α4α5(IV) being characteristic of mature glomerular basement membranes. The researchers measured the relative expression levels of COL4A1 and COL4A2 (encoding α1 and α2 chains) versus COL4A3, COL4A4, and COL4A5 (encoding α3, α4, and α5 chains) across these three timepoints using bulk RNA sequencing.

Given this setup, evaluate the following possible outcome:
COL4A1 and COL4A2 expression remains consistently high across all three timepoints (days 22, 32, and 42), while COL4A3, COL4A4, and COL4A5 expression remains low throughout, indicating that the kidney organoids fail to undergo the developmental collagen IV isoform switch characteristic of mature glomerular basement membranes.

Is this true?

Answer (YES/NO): NO